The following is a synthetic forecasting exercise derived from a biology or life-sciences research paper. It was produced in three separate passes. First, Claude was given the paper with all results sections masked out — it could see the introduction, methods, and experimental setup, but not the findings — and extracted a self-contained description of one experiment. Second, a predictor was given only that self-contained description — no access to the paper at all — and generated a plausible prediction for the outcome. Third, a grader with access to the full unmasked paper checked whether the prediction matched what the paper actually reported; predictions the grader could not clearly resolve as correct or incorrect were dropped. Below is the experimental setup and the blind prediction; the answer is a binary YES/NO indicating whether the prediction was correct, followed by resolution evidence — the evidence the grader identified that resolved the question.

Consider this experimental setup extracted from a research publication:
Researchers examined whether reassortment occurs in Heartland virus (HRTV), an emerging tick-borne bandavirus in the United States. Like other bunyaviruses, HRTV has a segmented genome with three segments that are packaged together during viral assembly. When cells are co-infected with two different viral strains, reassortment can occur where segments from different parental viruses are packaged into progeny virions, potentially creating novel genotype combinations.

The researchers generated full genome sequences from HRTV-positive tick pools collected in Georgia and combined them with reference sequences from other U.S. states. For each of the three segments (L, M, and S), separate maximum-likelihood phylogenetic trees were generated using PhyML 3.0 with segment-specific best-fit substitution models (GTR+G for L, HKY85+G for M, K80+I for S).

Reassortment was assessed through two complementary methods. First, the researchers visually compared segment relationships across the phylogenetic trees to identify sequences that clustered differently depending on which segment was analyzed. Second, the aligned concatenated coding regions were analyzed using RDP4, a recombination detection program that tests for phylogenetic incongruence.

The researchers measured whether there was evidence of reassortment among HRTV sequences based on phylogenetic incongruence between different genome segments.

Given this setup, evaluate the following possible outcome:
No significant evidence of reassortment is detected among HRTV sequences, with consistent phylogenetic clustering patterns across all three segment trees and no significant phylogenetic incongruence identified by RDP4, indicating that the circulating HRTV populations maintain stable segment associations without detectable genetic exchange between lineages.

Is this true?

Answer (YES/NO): NO